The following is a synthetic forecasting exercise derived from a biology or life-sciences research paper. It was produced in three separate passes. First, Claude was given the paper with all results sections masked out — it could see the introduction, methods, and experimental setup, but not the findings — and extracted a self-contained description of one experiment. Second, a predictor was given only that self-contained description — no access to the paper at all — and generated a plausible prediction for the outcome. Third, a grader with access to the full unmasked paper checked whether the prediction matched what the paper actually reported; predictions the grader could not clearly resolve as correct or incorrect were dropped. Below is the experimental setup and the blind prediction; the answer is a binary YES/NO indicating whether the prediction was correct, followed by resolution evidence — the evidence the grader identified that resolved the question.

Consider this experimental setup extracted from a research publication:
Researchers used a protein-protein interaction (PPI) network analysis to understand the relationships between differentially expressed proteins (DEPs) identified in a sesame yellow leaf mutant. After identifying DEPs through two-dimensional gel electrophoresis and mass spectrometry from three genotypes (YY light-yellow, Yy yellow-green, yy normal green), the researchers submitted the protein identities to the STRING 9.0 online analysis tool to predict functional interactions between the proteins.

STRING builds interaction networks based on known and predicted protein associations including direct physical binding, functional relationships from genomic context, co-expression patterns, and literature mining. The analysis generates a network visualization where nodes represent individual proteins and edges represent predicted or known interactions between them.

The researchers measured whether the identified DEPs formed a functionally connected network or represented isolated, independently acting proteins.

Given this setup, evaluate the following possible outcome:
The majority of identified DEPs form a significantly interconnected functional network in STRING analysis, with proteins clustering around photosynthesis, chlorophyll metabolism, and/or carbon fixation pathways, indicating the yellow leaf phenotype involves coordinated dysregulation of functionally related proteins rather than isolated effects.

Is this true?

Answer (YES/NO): YES